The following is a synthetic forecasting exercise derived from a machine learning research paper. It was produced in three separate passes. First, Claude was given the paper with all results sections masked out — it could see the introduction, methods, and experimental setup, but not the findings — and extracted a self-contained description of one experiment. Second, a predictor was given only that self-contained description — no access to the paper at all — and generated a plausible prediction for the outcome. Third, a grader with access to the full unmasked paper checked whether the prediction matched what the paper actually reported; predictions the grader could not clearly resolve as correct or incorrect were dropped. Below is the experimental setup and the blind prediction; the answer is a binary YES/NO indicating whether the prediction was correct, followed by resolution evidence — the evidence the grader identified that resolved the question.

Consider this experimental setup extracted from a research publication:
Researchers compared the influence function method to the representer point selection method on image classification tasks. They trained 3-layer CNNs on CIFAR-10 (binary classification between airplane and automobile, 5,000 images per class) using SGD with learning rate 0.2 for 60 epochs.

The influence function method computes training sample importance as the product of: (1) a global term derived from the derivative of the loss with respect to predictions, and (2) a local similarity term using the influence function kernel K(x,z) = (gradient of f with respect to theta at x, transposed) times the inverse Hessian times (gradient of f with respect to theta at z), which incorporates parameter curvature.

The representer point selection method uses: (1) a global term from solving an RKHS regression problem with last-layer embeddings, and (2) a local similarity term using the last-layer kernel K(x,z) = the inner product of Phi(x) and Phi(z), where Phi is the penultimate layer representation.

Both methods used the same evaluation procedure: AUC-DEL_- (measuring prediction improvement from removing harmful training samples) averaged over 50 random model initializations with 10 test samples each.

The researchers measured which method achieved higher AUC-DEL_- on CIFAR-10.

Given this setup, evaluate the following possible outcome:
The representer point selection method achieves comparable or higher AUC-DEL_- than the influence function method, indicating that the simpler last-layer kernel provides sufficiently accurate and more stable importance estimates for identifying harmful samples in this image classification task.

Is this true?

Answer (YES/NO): NO